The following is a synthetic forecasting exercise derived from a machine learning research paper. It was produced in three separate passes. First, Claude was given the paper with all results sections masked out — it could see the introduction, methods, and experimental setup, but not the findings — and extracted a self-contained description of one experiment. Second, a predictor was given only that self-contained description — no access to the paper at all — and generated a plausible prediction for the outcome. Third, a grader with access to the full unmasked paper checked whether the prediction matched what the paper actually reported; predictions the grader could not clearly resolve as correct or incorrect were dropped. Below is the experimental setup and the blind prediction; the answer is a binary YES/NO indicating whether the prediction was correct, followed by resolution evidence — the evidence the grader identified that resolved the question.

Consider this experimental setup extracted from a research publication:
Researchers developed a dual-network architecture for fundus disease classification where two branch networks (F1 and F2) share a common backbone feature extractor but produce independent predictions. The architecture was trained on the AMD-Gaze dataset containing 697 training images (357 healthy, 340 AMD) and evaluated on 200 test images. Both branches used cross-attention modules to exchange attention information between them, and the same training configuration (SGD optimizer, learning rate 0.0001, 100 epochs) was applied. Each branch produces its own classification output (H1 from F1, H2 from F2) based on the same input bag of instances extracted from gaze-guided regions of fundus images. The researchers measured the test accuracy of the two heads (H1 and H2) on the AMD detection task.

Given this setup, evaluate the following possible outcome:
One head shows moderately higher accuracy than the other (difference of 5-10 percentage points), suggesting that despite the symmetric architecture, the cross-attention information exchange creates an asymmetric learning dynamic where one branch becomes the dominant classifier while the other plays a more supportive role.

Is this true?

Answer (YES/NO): NO